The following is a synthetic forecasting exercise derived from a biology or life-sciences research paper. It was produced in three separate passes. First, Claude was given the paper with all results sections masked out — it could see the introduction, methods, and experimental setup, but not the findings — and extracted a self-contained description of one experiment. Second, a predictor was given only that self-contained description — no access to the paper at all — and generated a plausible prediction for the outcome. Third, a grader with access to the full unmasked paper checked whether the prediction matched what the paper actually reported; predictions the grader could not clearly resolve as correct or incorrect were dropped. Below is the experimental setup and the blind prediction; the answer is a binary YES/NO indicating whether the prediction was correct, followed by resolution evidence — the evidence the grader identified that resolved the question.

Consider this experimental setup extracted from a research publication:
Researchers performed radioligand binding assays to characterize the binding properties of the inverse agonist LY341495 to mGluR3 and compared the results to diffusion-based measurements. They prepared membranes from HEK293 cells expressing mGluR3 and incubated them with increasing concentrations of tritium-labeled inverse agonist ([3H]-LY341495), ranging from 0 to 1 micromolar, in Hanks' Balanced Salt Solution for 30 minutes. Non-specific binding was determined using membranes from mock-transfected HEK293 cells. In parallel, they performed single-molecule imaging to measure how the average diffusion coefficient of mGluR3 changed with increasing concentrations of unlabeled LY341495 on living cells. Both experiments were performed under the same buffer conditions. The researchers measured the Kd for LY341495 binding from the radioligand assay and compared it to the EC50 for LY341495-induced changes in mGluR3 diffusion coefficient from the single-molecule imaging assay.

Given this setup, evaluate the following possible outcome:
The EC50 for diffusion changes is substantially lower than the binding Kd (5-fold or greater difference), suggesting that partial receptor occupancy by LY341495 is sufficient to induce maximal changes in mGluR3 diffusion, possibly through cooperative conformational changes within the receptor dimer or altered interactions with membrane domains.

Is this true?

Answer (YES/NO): NO